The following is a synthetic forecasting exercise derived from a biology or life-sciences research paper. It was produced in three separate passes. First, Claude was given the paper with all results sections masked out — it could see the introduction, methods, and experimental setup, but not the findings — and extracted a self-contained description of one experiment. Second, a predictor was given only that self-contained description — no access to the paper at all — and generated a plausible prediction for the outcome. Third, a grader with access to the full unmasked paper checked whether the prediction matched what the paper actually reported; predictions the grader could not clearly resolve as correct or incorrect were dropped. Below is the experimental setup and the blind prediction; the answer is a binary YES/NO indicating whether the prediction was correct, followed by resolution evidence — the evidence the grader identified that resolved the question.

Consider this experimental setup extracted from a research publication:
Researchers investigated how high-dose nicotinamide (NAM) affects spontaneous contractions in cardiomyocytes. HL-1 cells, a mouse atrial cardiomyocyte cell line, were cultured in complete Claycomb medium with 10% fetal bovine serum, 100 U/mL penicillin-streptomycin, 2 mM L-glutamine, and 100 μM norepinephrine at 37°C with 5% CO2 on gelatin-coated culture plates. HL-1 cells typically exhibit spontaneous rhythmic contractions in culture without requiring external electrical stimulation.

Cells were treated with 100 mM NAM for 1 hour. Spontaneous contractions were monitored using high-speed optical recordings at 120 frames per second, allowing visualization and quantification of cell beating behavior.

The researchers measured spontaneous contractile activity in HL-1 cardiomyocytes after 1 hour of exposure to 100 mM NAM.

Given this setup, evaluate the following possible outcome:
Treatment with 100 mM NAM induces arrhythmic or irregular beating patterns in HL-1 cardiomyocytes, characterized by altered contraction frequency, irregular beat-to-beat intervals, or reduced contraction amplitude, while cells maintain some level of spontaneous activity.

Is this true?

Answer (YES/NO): NO